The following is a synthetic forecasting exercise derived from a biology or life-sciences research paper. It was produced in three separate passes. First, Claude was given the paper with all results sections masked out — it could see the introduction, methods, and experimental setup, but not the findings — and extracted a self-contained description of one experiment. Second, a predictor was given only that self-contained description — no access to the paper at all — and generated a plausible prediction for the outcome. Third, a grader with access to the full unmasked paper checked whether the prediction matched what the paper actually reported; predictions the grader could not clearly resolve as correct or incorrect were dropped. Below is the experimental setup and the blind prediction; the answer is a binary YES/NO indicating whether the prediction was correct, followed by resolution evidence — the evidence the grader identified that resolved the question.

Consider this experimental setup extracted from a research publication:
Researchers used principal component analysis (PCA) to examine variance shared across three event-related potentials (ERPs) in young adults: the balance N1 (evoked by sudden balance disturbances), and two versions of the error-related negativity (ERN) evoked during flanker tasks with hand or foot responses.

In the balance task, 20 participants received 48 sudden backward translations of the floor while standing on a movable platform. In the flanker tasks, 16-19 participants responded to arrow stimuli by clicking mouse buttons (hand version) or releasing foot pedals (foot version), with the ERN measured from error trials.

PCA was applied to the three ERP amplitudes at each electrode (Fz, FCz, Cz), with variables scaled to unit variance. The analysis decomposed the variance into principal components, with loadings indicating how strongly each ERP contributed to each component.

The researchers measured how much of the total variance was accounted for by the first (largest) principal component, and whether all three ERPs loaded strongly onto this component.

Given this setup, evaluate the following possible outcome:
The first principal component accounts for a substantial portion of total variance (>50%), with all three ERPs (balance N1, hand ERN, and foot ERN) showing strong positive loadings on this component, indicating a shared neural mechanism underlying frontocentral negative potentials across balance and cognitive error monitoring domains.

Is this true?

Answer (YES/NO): YES